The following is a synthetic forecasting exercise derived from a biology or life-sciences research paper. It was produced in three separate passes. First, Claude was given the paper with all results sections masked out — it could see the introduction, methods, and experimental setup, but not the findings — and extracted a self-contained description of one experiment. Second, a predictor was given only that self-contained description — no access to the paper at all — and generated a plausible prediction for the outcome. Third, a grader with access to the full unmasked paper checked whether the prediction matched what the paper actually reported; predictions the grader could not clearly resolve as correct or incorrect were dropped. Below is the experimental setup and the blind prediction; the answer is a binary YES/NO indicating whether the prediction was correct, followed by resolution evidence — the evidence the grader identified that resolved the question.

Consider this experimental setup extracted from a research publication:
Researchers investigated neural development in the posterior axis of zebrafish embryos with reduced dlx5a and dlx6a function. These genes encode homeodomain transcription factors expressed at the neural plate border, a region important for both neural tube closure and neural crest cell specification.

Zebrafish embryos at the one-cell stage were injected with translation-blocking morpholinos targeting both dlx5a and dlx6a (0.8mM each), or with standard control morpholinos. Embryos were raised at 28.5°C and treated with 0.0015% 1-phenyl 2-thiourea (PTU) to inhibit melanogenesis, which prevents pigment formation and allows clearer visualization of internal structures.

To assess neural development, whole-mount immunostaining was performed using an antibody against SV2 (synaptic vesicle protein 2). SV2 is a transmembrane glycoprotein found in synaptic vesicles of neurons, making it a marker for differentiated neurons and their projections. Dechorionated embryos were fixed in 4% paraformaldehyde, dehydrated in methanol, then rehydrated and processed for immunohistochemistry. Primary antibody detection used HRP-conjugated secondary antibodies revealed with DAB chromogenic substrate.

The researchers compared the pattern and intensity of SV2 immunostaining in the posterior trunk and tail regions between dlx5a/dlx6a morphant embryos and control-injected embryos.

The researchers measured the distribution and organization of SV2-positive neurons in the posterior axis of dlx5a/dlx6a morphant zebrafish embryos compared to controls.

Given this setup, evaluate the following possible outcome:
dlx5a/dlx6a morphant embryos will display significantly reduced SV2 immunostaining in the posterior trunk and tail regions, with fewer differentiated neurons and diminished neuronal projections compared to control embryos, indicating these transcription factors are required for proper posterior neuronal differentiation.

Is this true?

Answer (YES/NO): NO